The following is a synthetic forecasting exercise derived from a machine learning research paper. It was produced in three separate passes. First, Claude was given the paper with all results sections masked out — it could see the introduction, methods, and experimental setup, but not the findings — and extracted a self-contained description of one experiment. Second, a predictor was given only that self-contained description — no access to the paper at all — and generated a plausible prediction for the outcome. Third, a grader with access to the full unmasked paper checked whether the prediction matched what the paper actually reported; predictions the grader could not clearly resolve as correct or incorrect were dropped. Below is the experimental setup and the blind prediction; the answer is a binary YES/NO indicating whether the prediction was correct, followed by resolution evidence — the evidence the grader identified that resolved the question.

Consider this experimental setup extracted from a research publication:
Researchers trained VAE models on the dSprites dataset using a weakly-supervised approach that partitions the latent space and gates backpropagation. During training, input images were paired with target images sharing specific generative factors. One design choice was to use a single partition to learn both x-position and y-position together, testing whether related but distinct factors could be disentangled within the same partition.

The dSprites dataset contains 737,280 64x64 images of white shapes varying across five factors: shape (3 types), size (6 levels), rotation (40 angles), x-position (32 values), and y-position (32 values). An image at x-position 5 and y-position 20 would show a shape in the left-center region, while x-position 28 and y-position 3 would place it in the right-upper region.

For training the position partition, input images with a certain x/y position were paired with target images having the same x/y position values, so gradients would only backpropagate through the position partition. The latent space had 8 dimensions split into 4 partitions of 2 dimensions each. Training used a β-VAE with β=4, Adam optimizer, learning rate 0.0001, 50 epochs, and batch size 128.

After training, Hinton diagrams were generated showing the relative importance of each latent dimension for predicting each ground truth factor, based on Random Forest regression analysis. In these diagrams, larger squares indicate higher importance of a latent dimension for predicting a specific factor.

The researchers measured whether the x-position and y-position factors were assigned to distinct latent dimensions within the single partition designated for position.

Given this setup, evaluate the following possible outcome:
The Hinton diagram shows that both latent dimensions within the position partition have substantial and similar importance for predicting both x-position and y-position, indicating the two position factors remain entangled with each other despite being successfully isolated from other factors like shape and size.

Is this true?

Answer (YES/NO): NO